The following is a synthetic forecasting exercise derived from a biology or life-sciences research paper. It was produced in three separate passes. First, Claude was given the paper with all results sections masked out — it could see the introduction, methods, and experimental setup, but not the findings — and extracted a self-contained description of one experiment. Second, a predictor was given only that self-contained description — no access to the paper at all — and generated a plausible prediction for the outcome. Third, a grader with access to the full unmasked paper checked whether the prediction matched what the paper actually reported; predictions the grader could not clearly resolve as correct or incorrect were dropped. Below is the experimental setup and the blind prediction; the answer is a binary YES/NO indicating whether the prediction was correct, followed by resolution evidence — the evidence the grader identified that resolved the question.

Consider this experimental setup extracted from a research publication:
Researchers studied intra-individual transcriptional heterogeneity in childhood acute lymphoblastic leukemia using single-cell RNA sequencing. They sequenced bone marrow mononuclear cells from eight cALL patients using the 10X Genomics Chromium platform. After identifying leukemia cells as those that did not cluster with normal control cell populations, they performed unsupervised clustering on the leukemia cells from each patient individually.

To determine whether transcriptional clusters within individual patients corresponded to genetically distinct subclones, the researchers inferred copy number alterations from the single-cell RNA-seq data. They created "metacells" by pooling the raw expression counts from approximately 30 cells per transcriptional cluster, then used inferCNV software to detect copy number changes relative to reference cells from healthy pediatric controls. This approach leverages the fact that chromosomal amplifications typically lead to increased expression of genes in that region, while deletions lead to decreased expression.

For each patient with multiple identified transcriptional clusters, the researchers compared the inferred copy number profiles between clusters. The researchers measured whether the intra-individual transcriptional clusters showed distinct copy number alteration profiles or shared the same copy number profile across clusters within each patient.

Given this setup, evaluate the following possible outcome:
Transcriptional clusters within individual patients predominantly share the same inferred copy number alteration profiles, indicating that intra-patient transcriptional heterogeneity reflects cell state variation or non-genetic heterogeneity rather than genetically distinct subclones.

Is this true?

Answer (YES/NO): NO